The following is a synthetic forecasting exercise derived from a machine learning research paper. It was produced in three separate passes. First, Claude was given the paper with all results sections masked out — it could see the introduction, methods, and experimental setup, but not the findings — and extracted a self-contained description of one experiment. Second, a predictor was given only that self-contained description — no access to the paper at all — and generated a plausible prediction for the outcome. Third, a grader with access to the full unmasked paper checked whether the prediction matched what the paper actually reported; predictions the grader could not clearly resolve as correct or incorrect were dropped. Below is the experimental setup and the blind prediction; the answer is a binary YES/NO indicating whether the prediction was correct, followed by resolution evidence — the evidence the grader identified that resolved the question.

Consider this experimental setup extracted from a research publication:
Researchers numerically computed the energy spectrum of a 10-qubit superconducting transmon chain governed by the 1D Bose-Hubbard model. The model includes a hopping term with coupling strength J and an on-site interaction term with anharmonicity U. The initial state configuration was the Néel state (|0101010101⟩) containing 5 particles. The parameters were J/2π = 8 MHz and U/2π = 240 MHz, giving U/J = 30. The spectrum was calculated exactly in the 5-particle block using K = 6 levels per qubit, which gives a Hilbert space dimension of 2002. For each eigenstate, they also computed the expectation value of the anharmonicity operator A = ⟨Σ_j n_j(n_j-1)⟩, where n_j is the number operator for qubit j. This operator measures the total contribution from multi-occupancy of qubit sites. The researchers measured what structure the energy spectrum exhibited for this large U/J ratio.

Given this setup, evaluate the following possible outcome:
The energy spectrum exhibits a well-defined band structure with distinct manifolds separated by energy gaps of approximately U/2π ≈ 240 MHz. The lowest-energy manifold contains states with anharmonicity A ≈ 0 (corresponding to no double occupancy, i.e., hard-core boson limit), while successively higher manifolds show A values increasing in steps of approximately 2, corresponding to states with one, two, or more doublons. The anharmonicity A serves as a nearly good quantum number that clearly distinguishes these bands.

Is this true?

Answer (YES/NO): NO